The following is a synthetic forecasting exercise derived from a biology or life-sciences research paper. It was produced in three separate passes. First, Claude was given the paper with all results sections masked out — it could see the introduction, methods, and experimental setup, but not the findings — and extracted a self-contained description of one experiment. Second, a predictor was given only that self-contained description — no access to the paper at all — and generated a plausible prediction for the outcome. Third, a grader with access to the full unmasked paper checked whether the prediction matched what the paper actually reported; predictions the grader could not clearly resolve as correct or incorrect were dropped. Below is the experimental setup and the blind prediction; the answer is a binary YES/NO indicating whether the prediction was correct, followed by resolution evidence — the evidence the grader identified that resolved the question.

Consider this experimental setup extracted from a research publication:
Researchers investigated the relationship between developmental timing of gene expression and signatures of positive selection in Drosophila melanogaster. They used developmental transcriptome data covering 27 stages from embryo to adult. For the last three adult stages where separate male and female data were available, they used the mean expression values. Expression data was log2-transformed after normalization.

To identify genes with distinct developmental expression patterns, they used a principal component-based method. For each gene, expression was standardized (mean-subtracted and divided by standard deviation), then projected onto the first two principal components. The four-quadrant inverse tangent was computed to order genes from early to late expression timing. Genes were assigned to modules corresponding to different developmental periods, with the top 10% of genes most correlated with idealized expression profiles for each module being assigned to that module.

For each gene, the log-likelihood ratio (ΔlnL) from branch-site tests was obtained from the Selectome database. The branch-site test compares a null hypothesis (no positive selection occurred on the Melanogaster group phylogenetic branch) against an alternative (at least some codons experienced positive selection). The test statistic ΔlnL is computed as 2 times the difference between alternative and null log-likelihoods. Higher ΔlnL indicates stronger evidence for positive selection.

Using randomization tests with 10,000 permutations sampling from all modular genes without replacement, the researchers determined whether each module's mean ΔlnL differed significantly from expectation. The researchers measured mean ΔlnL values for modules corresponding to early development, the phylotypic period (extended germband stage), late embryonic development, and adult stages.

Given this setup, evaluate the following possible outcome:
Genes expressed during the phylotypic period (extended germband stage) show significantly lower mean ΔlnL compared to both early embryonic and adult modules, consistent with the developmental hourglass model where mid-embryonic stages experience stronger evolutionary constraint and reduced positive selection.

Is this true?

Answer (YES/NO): NO